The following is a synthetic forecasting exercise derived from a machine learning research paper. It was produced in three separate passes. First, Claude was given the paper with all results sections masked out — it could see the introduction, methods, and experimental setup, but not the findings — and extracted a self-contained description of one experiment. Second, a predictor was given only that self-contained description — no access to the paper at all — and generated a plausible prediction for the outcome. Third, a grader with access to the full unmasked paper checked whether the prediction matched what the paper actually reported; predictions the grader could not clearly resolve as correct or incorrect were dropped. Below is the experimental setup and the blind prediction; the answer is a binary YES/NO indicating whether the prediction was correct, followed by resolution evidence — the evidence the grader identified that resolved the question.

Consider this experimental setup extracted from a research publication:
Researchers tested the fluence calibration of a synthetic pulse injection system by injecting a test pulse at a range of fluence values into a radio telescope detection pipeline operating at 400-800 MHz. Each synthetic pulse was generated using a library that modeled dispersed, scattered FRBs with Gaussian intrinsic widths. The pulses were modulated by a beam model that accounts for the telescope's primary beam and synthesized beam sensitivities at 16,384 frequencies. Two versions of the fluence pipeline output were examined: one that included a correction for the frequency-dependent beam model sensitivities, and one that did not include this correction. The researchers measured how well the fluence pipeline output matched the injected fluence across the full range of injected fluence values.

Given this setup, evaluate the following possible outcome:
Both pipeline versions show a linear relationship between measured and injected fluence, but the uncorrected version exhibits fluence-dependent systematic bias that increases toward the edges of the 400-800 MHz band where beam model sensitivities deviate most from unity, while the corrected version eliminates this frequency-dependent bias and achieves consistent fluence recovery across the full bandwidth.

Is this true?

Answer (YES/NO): NO